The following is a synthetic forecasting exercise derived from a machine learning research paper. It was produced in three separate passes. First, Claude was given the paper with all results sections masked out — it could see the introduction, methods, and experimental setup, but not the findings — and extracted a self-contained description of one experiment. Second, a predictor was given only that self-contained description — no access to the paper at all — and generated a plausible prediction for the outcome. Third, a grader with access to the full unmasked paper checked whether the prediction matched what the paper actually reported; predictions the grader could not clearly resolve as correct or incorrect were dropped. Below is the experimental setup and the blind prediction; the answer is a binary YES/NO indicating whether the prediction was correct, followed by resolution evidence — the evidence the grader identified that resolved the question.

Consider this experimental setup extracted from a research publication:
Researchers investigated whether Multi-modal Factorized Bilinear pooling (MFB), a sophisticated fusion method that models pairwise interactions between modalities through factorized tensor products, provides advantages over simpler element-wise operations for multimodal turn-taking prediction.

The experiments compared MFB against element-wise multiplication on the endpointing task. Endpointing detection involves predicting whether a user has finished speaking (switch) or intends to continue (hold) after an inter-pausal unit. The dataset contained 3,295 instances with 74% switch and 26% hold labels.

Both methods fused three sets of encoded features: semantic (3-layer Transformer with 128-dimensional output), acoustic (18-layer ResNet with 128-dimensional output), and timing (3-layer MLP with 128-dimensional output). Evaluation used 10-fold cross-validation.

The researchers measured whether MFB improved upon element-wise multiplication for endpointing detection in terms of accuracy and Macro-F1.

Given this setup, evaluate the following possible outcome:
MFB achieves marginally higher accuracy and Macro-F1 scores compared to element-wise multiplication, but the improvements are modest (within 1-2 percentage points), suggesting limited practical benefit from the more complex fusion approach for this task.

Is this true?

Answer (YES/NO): YES